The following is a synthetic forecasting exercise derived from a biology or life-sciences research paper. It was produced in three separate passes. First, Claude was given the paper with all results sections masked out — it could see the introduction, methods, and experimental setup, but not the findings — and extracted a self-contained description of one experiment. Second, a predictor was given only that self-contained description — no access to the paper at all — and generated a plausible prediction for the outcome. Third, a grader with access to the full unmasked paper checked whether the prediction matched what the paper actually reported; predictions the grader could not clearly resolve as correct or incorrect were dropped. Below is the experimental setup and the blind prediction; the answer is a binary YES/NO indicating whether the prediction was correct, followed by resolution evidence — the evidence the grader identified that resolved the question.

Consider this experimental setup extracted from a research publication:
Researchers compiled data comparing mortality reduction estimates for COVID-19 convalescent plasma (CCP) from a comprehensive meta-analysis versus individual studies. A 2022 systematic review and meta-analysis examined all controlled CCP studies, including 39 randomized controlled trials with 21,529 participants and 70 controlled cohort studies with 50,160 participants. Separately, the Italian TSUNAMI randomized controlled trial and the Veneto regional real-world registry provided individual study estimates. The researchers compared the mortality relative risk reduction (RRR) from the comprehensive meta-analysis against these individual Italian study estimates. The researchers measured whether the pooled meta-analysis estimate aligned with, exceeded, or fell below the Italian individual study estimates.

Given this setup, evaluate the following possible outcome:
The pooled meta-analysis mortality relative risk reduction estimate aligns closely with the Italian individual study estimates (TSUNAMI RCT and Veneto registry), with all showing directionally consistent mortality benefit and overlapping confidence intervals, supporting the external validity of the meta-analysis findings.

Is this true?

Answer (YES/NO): NO